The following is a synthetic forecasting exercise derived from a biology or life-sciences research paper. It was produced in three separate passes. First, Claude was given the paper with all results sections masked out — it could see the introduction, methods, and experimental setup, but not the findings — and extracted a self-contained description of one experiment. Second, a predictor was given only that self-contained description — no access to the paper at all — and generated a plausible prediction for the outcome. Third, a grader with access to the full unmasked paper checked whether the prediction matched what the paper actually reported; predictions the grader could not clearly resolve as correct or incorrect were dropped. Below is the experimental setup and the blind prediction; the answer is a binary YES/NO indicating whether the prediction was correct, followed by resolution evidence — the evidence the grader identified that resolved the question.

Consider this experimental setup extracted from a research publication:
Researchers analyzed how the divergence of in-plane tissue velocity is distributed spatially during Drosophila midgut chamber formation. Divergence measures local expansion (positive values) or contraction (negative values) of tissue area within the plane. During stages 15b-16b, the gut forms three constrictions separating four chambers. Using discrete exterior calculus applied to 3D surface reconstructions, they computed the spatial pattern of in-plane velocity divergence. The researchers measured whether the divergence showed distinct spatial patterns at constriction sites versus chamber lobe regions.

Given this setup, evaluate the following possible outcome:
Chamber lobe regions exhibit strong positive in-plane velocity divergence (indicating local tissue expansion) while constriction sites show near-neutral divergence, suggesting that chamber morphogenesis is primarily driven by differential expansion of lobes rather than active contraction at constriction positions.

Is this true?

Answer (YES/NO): NO